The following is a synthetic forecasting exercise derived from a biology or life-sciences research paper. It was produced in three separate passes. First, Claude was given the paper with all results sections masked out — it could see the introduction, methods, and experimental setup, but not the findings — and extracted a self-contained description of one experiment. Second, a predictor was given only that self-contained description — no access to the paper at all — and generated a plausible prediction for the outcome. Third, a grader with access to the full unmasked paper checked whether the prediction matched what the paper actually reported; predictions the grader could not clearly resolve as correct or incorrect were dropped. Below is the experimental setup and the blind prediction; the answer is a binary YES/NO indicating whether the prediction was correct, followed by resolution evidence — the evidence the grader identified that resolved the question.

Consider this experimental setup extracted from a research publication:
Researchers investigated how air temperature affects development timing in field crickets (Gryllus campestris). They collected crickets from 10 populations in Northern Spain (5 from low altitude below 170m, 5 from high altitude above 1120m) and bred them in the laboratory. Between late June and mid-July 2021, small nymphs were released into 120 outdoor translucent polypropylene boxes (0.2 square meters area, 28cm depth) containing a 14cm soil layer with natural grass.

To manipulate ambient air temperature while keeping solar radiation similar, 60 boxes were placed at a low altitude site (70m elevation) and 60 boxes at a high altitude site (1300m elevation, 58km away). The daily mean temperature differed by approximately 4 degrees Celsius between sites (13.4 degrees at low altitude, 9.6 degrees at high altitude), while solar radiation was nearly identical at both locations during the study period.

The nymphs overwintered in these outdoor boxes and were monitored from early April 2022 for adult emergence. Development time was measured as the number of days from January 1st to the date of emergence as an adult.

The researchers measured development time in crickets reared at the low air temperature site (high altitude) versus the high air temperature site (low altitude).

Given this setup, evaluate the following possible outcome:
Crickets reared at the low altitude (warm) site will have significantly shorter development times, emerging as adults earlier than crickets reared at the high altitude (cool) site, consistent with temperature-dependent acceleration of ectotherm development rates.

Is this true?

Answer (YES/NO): YES